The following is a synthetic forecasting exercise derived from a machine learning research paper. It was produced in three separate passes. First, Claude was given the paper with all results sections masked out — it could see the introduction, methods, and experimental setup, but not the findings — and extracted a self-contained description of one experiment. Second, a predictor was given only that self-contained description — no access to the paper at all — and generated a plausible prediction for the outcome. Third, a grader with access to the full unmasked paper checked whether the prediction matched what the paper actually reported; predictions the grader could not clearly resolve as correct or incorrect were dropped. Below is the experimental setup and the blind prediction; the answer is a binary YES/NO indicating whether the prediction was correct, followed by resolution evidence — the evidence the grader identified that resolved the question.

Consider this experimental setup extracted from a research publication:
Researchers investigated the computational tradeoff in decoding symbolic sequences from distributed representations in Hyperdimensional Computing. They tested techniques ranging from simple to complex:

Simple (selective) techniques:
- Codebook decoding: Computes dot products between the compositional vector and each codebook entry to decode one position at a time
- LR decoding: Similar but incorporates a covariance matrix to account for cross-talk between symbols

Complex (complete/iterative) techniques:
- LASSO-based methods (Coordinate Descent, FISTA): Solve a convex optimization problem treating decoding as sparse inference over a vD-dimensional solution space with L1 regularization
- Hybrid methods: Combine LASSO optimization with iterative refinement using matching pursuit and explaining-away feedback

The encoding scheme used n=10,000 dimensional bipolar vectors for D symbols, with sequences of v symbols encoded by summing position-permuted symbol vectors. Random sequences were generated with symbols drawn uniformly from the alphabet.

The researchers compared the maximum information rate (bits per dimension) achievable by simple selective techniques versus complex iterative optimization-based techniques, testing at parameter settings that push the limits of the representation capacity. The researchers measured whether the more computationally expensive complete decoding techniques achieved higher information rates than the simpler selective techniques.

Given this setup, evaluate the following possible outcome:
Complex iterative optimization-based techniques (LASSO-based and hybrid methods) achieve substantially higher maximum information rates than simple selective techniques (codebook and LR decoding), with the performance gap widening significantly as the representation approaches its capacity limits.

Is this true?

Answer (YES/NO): YES